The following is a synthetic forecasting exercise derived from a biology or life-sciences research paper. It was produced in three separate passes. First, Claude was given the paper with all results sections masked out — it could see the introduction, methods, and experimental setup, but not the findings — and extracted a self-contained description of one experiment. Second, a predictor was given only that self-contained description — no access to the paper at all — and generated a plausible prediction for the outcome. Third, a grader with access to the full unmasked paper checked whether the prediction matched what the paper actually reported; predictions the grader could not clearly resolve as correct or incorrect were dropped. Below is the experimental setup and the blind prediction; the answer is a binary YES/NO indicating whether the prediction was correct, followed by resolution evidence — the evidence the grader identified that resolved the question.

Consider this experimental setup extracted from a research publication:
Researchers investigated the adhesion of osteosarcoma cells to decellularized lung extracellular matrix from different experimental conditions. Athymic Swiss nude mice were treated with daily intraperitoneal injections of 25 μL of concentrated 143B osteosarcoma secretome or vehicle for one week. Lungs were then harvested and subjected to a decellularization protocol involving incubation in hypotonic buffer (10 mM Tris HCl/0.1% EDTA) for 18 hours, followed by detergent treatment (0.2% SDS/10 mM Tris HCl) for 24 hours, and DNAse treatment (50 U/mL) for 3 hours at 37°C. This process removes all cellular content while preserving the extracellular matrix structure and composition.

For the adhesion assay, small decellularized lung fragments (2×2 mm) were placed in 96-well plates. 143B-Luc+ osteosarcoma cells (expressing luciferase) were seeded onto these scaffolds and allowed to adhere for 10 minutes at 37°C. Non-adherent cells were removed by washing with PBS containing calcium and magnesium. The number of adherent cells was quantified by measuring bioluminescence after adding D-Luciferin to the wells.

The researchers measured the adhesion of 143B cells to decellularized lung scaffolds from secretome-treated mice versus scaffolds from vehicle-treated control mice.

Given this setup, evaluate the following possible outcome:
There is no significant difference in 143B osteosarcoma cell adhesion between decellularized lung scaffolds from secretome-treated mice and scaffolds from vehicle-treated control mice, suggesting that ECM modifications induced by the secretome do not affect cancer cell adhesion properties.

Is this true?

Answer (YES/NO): NO